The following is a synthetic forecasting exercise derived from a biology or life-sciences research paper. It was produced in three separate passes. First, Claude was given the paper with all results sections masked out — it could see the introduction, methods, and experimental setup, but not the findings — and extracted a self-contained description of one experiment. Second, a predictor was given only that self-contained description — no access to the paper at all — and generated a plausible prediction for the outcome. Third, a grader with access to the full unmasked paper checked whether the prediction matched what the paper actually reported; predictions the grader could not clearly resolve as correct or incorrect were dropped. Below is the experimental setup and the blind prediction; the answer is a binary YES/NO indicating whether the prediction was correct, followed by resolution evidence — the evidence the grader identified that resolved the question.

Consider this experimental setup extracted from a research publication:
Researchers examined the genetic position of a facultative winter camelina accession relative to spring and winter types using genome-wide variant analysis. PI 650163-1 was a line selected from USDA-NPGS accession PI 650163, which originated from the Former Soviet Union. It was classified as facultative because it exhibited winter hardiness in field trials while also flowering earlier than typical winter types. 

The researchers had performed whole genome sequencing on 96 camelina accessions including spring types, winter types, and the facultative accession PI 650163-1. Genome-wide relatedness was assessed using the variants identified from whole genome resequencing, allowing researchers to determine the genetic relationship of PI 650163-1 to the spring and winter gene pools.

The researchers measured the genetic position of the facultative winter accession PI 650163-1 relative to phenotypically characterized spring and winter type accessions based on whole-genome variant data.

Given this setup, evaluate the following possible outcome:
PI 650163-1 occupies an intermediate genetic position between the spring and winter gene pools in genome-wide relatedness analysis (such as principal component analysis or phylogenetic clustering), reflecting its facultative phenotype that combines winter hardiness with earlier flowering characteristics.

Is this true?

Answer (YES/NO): YES